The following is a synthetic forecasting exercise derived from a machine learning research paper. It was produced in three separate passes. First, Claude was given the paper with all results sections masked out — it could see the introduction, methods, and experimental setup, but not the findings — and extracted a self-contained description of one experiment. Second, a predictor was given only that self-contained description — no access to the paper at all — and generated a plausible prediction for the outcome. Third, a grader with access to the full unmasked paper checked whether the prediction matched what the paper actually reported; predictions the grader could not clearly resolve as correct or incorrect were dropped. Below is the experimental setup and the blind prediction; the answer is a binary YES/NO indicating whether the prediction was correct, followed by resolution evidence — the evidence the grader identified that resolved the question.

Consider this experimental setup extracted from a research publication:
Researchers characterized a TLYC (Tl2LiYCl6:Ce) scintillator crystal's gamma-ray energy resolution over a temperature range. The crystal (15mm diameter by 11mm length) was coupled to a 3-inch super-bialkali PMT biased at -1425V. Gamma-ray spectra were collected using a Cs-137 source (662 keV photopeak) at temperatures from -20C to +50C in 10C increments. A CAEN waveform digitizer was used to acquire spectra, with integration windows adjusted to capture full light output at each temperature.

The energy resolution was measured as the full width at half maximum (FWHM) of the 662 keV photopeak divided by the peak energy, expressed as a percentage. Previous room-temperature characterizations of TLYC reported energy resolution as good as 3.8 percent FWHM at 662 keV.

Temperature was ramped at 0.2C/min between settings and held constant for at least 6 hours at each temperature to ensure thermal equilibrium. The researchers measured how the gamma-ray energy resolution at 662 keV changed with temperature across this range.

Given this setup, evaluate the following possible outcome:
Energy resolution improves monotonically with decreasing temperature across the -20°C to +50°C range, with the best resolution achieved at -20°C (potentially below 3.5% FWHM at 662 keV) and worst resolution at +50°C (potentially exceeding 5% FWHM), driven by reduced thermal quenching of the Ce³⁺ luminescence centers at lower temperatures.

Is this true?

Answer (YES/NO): NO